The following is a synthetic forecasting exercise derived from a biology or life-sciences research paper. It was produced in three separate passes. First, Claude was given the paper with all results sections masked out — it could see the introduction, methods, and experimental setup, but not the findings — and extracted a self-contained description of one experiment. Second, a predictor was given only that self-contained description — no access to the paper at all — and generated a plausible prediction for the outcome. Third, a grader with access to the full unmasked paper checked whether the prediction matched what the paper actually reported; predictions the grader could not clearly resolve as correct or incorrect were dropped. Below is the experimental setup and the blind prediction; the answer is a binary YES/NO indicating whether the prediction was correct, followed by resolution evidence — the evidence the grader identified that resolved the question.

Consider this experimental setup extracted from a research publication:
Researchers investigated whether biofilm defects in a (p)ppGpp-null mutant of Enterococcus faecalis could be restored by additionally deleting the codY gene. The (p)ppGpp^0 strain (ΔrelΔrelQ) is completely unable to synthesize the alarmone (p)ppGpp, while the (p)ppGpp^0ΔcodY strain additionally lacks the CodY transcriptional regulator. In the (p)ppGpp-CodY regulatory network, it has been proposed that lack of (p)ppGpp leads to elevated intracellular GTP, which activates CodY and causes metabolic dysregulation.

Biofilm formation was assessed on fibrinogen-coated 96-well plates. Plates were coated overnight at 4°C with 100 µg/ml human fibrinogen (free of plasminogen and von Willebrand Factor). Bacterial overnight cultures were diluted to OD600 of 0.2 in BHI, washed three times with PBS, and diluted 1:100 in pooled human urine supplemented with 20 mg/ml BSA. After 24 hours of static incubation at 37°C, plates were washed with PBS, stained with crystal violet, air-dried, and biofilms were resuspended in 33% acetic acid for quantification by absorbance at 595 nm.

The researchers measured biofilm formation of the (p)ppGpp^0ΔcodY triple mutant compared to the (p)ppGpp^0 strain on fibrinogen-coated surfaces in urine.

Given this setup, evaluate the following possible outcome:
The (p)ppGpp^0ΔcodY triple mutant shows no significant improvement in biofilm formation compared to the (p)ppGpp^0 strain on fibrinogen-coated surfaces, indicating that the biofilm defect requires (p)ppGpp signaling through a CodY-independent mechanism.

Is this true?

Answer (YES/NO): NO